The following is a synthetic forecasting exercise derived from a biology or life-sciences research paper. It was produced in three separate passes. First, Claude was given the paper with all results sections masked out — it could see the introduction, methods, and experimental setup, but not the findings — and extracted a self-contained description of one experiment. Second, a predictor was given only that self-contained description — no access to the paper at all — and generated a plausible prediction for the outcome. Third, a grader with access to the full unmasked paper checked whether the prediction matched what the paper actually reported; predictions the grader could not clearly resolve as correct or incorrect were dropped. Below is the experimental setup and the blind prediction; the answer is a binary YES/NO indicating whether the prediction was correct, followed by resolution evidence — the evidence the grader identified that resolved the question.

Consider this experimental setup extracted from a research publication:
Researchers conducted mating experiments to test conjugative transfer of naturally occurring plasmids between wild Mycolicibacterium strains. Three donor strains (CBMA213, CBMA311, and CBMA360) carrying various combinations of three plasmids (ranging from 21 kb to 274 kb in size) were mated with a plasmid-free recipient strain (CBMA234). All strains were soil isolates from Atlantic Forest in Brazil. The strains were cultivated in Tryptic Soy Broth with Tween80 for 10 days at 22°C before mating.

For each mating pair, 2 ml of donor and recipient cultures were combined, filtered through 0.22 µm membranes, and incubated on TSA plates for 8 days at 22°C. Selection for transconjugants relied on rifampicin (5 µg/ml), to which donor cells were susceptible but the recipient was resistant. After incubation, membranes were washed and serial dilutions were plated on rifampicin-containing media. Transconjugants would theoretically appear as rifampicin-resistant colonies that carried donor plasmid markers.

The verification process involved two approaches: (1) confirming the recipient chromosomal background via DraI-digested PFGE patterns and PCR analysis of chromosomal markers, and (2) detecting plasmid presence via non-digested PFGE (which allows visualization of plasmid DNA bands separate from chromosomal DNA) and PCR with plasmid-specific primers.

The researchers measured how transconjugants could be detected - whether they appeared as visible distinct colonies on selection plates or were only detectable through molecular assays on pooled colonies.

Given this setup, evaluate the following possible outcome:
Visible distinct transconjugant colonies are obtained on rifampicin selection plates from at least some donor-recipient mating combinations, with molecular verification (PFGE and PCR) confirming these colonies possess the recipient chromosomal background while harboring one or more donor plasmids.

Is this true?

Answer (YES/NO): NO